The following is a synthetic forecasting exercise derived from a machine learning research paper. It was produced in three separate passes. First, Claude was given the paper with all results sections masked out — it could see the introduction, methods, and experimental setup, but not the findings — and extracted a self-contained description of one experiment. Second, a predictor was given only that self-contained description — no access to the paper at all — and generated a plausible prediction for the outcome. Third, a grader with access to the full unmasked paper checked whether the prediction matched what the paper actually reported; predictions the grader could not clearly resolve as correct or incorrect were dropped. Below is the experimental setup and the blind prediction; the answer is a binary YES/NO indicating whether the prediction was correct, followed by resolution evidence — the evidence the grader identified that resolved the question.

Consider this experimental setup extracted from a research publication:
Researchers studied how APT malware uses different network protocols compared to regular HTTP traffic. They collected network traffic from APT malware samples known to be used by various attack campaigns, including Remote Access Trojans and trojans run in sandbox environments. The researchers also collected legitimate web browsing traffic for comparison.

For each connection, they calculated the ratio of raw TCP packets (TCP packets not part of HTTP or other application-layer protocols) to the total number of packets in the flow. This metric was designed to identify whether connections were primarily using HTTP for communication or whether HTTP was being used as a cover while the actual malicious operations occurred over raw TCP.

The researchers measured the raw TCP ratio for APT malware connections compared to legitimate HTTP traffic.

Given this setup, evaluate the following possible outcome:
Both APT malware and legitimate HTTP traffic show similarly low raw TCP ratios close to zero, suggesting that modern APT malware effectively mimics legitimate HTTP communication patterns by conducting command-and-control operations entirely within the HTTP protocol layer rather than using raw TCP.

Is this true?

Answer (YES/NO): NO